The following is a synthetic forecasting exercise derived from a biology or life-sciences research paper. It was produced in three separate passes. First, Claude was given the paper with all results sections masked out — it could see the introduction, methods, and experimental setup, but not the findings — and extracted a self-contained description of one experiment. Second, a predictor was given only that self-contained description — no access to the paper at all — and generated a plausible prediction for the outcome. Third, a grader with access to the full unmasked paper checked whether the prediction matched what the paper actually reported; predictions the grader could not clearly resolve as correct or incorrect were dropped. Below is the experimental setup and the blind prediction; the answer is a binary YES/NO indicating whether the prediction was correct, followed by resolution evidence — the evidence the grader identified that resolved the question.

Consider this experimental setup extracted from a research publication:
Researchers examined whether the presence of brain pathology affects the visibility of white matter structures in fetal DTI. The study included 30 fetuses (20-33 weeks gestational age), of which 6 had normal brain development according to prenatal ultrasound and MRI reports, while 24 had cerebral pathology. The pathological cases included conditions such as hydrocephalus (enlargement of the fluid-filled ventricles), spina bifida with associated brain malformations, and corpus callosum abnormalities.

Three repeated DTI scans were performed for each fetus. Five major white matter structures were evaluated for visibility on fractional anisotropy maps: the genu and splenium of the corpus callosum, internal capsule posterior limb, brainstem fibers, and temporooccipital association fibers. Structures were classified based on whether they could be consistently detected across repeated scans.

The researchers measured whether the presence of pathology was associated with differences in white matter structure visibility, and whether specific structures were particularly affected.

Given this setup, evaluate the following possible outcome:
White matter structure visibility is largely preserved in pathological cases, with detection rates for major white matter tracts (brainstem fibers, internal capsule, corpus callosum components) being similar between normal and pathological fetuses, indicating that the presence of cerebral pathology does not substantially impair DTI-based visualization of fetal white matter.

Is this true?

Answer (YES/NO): NO